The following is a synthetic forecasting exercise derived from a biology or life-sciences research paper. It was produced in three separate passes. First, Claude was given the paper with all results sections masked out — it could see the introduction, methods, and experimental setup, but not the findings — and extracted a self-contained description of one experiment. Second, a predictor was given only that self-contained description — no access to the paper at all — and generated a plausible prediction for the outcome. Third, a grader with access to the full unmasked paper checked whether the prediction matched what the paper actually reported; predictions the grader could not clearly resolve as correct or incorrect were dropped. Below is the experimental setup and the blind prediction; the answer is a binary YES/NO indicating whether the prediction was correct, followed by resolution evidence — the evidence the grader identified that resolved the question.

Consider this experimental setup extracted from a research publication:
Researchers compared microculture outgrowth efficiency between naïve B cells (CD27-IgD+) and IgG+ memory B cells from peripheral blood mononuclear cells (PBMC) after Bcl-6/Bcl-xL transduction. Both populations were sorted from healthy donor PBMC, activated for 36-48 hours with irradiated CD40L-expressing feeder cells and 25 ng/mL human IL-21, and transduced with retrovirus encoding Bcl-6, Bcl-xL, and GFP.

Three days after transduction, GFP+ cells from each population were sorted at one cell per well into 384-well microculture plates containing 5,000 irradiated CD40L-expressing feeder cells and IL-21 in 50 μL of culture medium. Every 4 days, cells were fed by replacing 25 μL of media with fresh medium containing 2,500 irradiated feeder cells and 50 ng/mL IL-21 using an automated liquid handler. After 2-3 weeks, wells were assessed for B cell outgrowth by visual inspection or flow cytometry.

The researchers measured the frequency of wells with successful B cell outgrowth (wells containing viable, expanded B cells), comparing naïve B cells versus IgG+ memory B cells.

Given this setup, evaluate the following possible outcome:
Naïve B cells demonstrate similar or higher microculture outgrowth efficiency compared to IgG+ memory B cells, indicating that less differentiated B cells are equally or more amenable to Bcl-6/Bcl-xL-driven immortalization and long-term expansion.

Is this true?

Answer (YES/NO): YES